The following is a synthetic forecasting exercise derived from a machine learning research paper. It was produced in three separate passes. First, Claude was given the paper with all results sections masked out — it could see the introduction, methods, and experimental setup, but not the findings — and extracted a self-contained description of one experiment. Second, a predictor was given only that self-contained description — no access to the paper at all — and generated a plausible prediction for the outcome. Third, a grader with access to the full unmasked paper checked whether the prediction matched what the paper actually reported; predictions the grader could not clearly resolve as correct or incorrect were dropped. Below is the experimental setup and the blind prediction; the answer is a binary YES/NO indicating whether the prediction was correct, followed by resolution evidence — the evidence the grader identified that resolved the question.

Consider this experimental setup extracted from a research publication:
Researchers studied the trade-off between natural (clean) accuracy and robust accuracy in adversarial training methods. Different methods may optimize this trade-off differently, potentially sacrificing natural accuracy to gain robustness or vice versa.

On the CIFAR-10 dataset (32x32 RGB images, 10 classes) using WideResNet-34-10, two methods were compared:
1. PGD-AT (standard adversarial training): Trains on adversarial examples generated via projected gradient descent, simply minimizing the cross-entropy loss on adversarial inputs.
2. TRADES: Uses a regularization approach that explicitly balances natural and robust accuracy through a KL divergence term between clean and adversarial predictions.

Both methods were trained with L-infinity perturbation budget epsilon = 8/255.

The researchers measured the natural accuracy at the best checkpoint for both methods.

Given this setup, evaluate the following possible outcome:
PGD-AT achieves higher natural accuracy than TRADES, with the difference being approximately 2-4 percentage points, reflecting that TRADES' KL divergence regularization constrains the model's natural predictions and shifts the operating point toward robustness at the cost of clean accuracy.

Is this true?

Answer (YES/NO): YES